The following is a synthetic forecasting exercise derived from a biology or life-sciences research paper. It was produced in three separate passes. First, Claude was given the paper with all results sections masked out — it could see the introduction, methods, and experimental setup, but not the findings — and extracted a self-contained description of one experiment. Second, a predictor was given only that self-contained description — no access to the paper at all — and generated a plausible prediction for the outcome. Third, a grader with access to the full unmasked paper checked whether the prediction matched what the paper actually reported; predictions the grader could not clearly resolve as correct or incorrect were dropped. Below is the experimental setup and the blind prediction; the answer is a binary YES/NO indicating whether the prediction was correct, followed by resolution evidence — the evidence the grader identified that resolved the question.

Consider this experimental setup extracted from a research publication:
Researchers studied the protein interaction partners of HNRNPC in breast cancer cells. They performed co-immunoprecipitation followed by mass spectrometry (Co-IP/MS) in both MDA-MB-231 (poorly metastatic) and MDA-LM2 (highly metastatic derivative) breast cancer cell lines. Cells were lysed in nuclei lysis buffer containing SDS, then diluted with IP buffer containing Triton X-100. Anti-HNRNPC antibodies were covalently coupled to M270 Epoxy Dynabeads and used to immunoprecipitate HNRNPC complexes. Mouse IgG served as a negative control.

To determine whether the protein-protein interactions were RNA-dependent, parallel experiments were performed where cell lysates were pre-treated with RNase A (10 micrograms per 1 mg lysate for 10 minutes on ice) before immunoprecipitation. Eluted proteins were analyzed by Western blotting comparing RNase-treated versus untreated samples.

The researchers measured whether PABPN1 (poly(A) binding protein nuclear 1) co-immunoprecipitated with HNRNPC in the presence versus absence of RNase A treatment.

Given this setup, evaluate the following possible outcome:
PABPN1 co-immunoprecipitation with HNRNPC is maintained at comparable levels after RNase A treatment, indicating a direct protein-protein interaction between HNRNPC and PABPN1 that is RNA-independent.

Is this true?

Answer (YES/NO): NO